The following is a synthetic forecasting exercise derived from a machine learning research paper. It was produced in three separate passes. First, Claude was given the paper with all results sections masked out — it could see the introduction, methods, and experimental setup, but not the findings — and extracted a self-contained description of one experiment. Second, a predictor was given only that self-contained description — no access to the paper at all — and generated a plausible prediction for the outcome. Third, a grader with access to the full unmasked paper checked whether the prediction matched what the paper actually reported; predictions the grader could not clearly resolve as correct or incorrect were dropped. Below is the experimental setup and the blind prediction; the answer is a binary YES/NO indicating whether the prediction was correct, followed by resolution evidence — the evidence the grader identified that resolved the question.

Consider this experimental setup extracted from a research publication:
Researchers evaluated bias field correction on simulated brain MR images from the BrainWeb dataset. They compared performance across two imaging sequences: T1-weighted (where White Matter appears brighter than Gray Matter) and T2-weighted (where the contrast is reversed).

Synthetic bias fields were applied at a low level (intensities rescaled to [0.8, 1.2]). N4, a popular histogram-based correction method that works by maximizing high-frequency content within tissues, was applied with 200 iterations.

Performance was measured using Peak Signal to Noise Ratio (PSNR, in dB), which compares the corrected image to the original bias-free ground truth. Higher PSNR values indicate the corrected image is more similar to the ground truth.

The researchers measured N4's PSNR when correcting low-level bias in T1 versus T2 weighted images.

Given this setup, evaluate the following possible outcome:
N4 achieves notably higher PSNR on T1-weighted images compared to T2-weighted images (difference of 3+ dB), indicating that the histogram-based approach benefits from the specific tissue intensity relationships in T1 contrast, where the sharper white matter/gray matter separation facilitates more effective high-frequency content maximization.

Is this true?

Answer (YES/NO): NO